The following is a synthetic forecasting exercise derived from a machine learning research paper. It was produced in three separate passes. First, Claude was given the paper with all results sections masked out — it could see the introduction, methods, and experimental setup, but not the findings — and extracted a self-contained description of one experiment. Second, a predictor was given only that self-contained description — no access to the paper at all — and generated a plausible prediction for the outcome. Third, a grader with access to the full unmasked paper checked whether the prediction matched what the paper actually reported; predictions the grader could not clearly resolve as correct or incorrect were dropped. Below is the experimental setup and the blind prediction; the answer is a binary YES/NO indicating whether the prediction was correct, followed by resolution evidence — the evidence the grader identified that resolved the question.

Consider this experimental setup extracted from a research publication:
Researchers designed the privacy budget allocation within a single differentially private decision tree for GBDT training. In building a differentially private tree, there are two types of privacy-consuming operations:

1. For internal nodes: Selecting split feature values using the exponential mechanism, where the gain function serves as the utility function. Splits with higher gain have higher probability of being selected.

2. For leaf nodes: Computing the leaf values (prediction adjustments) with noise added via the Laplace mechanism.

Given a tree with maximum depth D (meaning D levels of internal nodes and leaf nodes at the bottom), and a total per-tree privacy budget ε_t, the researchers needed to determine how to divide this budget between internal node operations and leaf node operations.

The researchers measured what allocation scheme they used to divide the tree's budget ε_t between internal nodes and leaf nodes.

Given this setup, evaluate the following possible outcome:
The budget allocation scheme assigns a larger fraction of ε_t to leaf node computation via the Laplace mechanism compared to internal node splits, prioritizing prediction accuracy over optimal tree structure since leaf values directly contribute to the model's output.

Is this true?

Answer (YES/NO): NO